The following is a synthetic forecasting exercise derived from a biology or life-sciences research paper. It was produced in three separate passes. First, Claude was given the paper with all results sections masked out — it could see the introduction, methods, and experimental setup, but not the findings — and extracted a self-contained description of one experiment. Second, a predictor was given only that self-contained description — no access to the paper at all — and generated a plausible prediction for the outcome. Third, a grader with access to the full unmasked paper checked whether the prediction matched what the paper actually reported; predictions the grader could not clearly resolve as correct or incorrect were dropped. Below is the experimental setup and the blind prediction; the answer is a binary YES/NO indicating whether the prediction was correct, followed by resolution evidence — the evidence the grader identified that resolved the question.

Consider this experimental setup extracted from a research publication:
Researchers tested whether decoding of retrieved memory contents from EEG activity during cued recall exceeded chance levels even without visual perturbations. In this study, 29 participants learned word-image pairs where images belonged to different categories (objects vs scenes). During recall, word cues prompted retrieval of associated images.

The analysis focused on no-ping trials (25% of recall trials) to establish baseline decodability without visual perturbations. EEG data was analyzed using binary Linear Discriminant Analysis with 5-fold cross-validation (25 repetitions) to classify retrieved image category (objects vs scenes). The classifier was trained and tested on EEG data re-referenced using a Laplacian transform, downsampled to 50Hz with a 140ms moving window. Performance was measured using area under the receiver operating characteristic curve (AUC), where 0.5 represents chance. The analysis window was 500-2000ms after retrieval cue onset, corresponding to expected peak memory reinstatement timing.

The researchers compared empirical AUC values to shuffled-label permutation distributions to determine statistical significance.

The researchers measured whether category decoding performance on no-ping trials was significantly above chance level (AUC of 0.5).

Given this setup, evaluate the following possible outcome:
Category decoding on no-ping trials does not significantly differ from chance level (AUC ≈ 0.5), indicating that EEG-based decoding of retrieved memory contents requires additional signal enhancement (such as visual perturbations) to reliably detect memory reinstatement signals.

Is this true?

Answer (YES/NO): YES